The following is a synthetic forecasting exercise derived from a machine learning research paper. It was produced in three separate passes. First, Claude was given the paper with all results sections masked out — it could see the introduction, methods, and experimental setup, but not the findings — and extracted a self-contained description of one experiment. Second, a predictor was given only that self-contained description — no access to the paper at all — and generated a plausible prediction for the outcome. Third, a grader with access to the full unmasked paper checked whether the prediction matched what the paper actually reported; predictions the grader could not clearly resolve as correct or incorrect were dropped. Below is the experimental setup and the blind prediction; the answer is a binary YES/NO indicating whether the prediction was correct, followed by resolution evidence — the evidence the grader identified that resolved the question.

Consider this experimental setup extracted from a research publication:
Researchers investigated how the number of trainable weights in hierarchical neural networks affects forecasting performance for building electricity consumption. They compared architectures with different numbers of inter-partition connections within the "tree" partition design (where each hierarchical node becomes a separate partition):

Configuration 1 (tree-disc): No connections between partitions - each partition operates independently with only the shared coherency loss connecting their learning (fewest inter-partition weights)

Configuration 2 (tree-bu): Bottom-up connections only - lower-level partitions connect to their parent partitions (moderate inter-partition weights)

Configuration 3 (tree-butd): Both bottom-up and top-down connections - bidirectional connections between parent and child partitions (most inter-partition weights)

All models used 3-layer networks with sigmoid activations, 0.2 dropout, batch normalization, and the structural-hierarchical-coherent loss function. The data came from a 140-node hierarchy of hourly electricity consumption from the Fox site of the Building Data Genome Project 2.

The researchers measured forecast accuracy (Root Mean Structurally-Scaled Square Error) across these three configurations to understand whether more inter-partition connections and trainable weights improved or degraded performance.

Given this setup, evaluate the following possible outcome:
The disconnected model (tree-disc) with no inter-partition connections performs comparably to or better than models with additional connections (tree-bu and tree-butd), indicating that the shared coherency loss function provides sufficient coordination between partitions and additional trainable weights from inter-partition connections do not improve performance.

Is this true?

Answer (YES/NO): NO